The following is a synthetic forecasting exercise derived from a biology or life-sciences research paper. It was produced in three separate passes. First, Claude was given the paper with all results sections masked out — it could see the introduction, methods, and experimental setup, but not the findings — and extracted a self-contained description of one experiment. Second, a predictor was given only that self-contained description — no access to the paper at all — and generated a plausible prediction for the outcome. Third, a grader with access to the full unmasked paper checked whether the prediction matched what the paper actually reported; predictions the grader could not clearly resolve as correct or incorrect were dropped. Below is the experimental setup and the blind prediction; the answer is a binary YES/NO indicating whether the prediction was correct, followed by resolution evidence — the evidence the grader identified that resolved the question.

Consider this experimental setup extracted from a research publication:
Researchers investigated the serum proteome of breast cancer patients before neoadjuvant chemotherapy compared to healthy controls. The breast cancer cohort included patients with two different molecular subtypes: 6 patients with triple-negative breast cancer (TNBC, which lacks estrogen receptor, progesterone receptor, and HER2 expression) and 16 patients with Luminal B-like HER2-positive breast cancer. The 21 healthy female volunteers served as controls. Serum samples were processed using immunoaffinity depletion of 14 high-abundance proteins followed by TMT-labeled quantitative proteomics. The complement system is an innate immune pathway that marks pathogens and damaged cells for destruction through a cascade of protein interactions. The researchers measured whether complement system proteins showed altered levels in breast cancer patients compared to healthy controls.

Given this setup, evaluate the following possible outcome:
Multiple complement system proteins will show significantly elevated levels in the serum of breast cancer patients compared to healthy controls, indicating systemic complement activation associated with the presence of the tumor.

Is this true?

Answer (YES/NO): YES